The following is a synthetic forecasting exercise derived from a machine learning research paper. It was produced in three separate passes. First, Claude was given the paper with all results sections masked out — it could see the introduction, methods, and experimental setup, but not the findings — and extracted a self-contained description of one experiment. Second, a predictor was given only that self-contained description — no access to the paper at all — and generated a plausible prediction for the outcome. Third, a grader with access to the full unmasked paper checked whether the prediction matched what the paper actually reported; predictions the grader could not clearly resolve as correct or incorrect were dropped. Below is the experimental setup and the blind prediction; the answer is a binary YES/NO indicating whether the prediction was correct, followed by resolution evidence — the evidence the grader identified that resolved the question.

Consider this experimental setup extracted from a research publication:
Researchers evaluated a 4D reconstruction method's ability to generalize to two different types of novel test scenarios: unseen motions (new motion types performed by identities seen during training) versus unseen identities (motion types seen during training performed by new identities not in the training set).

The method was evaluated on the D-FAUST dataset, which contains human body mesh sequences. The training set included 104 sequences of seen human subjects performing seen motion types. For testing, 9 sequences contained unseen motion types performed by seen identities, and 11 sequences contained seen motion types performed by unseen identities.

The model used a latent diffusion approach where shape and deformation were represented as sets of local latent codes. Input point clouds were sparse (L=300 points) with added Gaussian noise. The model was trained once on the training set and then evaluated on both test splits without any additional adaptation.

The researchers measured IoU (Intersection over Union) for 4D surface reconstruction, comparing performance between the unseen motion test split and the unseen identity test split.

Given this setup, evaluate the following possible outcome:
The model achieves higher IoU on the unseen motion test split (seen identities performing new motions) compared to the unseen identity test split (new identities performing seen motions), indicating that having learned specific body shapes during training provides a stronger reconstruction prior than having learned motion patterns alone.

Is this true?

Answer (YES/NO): YES